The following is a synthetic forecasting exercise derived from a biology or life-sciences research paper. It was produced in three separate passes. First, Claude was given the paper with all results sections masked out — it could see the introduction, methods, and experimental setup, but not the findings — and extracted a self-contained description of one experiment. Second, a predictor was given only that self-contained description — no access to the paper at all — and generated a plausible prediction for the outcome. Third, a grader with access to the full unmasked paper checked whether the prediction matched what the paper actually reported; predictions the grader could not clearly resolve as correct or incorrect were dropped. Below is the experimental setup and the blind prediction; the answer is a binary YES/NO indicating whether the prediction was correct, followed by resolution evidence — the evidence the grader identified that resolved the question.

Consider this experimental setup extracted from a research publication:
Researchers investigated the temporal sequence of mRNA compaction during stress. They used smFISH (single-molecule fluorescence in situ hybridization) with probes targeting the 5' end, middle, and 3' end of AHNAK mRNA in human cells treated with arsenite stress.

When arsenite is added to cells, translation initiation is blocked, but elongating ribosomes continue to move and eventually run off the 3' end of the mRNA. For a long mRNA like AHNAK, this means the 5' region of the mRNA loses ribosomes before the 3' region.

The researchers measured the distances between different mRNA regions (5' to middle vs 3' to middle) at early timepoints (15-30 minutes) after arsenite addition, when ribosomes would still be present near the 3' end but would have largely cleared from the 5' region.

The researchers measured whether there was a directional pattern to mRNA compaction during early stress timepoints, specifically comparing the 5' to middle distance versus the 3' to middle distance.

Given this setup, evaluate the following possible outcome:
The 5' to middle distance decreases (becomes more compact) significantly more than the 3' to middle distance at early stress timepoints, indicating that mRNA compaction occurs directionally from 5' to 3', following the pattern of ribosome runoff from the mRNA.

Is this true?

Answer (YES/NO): YES